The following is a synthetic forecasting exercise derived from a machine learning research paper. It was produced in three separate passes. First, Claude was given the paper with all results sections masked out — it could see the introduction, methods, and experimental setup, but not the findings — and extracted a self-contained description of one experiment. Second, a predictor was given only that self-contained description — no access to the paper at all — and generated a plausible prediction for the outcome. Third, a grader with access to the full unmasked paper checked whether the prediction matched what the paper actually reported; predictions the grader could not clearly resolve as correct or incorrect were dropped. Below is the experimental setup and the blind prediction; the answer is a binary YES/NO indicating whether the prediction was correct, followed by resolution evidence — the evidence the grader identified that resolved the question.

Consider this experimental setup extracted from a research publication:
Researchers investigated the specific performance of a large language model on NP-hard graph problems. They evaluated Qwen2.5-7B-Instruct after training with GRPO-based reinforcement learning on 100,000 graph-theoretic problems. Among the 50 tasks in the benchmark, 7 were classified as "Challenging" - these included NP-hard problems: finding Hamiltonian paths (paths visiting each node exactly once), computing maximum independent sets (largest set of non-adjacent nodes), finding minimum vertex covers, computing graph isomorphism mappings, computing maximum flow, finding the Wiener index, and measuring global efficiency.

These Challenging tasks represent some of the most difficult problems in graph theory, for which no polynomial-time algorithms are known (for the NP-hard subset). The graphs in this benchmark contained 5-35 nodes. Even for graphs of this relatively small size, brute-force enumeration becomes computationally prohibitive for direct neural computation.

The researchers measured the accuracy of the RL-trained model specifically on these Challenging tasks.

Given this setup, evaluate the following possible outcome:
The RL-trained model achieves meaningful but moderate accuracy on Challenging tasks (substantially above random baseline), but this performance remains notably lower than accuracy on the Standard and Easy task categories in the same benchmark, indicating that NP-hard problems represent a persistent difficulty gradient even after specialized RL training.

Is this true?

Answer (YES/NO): YES